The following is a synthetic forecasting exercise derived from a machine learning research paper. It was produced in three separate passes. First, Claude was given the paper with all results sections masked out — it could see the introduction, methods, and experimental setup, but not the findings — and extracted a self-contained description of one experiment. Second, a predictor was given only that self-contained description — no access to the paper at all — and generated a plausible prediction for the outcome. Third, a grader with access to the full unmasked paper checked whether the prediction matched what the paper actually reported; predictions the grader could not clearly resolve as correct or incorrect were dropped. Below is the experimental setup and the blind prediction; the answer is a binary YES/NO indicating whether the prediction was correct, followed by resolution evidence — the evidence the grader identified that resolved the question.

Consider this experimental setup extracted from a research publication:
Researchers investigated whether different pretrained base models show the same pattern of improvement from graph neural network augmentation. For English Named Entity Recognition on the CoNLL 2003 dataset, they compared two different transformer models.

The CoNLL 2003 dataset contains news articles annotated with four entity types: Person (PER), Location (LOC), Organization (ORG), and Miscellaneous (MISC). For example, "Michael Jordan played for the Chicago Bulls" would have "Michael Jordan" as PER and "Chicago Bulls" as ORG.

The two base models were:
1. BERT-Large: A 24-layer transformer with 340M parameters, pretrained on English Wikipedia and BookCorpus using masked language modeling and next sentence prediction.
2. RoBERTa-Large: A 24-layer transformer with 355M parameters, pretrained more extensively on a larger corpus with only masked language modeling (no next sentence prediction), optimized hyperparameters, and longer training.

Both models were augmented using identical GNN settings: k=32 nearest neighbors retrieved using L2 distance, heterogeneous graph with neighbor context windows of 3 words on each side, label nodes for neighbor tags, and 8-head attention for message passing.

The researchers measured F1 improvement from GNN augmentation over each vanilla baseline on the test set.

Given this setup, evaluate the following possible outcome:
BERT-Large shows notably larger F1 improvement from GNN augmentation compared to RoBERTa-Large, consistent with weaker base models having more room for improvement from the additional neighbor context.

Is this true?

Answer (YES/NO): NO